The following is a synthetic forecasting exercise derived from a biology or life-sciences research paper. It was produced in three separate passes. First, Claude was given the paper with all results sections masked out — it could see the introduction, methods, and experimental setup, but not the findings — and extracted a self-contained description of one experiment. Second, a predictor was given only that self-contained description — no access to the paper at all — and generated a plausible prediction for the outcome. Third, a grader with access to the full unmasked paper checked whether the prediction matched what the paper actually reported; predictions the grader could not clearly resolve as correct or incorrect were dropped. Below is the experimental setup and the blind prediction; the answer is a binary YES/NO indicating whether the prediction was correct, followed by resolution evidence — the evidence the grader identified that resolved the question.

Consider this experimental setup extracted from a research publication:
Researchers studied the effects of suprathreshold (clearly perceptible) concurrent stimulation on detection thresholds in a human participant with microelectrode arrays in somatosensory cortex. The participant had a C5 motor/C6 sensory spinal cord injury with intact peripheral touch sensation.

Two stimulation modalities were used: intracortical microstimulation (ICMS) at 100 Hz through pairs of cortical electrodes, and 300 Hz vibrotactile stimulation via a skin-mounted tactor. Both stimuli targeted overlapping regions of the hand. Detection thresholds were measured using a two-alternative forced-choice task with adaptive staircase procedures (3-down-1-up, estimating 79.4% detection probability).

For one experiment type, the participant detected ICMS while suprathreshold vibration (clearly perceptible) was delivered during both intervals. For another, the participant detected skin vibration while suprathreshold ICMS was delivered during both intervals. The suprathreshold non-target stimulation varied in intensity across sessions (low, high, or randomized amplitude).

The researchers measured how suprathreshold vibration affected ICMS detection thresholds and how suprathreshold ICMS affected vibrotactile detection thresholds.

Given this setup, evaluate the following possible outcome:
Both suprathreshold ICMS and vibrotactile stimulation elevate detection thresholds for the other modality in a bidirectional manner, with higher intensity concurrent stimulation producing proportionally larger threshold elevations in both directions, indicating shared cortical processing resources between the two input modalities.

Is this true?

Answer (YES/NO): NO